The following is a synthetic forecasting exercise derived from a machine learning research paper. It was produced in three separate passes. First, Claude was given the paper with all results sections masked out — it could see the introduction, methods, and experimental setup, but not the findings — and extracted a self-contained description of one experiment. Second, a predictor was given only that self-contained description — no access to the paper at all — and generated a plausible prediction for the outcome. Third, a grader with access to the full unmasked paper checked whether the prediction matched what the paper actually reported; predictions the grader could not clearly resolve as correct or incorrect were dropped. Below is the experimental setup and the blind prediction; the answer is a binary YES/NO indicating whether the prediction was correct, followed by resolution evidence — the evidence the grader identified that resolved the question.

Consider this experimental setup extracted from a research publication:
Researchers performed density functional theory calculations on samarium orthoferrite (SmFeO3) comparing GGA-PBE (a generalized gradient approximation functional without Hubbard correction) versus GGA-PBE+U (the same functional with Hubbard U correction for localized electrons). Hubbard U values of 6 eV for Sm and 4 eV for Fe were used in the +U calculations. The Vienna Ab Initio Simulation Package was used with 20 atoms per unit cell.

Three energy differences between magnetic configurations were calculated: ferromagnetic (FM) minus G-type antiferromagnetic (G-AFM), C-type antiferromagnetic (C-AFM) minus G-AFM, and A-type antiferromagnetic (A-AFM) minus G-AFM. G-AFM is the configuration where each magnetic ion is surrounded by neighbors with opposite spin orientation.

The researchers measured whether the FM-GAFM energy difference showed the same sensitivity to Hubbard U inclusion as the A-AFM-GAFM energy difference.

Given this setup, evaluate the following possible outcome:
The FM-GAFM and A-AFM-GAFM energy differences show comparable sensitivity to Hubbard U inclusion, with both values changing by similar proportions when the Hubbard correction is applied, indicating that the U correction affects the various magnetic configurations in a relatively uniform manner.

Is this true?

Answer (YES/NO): NO